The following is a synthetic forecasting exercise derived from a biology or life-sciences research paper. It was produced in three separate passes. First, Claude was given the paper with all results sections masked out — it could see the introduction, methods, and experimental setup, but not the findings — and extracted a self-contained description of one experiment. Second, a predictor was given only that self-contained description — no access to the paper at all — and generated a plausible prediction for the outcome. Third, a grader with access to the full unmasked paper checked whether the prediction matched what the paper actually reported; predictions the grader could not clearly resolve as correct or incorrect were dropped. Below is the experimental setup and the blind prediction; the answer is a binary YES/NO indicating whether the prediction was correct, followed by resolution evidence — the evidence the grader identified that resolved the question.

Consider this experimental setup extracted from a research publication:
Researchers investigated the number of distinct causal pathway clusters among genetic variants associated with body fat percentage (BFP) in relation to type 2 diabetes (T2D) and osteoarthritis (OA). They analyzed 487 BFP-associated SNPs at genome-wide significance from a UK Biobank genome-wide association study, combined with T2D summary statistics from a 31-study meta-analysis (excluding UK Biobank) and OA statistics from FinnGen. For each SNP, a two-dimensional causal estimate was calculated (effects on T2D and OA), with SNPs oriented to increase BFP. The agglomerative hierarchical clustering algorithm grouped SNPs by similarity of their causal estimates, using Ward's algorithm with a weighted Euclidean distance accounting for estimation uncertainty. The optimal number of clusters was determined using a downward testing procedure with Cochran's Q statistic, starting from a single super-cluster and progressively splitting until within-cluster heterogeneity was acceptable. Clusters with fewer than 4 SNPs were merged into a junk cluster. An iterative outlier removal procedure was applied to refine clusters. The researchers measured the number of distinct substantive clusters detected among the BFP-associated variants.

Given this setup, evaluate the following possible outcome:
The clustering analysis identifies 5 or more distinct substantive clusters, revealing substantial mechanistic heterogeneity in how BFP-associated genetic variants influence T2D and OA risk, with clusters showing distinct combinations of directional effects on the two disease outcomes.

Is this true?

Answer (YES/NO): NO